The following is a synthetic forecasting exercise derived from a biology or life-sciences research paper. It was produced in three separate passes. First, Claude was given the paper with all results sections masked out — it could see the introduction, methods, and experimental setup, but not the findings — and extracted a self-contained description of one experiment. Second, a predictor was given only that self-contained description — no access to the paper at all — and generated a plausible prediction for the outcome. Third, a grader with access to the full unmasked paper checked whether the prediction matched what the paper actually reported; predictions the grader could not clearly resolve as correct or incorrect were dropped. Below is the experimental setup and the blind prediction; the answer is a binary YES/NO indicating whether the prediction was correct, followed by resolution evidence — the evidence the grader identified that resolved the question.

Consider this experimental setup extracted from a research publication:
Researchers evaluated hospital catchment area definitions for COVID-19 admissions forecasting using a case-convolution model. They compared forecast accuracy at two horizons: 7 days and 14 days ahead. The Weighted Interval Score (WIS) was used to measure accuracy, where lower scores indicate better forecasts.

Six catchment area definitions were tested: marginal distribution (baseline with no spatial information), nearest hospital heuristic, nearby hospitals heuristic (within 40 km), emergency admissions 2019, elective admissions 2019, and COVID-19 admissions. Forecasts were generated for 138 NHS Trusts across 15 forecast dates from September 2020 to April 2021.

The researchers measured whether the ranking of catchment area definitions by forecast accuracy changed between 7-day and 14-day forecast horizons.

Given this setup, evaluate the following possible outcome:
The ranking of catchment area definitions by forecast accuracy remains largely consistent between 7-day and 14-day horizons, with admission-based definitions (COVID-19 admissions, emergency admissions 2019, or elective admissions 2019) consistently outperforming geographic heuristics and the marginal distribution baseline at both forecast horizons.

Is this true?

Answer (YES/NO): NO